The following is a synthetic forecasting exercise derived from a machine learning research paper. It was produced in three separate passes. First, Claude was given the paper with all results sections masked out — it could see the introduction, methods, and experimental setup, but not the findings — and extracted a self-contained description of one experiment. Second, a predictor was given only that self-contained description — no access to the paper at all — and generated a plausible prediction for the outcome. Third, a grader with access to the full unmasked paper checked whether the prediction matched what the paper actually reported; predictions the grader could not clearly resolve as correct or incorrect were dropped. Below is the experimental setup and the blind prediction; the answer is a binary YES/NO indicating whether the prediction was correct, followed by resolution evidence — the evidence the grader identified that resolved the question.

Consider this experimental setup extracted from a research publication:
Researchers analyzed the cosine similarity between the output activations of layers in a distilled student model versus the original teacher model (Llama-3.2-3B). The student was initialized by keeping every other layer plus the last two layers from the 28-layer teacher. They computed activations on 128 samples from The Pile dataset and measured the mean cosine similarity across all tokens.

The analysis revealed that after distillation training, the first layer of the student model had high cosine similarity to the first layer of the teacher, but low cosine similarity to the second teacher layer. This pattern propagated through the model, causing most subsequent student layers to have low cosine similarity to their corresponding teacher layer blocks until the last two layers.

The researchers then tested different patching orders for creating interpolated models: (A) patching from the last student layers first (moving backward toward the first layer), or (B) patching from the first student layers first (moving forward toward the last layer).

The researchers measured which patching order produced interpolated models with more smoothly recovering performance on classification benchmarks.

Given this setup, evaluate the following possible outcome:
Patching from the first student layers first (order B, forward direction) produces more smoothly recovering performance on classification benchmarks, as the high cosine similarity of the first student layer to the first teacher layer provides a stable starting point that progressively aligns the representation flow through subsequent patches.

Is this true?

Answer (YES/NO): NO